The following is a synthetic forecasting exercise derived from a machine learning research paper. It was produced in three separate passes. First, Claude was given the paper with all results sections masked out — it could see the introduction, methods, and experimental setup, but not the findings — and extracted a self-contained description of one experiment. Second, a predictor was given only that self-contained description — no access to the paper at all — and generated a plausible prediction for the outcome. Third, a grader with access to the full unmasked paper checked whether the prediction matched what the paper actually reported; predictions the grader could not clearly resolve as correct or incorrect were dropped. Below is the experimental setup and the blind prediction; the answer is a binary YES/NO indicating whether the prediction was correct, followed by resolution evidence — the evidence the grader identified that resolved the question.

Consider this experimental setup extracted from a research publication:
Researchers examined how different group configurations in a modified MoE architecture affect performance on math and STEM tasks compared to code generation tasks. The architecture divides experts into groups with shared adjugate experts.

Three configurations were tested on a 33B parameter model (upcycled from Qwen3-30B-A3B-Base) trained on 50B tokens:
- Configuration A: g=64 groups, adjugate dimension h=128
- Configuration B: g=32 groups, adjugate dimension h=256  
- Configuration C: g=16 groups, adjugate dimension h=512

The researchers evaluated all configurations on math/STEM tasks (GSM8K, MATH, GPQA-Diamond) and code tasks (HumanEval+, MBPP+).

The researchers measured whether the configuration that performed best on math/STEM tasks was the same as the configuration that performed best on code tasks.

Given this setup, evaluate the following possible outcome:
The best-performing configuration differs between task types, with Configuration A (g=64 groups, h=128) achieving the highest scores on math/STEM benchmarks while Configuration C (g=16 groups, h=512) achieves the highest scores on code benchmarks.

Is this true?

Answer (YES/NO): NO